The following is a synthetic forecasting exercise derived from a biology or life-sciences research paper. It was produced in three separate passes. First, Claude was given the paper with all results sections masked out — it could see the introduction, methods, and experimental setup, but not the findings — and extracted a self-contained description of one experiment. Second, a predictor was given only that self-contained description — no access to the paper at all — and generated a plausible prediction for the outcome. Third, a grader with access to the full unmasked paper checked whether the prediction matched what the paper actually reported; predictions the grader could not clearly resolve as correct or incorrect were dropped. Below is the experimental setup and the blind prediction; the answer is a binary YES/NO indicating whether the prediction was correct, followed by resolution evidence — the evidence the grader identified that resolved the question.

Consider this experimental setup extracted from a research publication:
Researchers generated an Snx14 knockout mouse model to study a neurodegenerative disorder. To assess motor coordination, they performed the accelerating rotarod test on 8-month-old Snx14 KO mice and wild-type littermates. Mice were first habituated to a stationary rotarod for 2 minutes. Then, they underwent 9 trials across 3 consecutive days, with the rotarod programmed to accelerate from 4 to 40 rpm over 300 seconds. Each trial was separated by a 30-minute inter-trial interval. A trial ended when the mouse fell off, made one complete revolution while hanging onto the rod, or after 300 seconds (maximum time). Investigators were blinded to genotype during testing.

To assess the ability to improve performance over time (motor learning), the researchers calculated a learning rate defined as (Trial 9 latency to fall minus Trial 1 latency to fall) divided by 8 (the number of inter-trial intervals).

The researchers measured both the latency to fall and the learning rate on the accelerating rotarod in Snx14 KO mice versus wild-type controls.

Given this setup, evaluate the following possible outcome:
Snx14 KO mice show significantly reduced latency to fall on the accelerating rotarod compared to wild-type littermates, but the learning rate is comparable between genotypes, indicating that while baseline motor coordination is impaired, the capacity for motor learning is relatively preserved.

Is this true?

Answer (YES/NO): NO